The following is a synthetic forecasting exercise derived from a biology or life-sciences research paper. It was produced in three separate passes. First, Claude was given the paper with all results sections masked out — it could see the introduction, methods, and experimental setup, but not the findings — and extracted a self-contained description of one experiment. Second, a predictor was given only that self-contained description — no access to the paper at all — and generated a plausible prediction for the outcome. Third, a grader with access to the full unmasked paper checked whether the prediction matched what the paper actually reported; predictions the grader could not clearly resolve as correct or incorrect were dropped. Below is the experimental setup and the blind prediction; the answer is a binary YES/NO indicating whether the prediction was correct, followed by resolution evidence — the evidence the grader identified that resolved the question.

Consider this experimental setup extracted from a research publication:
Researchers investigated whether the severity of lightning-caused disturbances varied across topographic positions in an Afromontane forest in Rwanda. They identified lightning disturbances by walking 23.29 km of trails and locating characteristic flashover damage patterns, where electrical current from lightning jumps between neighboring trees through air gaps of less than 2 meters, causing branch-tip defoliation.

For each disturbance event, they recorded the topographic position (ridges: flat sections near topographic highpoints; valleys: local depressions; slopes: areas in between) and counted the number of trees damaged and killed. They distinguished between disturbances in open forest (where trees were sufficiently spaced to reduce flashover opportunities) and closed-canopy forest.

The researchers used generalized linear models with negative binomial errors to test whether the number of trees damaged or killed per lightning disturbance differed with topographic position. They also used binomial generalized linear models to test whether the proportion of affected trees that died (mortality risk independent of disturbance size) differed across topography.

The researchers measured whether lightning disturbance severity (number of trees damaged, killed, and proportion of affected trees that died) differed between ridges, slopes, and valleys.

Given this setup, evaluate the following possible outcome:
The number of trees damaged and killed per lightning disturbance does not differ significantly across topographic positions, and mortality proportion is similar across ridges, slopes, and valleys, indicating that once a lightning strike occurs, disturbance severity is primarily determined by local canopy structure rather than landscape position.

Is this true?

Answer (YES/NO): NO